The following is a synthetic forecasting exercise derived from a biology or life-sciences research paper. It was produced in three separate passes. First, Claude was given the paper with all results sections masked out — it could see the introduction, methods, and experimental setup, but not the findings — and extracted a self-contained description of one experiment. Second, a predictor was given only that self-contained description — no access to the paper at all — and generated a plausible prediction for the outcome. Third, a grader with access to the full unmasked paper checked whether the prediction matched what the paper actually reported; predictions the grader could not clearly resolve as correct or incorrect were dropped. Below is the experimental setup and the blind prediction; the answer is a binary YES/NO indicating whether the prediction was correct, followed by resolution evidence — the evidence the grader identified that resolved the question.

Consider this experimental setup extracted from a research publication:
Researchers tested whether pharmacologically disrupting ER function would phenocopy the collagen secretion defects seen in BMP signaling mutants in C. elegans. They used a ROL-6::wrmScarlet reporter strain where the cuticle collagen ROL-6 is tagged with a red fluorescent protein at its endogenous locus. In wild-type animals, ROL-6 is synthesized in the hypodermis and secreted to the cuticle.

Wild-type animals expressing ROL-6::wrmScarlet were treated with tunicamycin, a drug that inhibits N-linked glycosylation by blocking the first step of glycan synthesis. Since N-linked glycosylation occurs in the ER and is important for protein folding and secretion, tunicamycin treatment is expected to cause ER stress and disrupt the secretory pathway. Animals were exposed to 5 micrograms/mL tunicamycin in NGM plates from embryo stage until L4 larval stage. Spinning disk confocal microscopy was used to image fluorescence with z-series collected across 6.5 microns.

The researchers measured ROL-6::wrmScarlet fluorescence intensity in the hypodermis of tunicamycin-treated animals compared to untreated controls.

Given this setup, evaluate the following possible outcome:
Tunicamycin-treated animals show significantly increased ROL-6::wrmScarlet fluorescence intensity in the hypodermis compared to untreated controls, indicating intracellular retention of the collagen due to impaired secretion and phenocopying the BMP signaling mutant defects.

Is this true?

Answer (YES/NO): YES